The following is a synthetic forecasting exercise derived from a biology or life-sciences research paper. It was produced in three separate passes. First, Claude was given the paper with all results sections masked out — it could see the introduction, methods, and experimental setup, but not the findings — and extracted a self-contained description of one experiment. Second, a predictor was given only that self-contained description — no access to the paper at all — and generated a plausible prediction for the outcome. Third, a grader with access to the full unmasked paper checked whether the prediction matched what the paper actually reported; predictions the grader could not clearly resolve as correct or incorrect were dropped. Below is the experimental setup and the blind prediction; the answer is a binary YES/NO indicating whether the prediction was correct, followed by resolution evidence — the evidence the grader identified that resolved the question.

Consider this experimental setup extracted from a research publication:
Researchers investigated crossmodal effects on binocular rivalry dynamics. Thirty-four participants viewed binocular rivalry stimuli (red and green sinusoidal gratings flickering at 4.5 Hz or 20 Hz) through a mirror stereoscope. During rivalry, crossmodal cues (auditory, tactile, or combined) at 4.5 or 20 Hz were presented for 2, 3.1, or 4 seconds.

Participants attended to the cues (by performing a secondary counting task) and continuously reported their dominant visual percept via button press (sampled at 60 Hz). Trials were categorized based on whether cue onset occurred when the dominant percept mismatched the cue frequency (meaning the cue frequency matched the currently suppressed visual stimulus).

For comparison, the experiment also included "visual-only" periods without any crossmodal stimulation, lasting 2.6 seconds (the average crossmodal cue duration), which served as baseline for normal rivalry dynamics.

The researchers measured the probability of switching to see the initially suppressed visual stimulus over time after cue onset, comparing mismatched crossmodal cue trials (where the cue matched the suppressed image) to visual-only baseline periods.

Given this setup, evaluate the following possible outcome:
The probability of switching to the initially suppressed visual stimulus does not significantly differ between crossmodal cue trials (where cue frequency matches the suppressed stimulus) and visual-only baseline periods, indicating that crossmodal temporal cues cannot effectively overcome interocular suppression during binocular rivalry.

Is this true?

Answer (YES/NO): NO